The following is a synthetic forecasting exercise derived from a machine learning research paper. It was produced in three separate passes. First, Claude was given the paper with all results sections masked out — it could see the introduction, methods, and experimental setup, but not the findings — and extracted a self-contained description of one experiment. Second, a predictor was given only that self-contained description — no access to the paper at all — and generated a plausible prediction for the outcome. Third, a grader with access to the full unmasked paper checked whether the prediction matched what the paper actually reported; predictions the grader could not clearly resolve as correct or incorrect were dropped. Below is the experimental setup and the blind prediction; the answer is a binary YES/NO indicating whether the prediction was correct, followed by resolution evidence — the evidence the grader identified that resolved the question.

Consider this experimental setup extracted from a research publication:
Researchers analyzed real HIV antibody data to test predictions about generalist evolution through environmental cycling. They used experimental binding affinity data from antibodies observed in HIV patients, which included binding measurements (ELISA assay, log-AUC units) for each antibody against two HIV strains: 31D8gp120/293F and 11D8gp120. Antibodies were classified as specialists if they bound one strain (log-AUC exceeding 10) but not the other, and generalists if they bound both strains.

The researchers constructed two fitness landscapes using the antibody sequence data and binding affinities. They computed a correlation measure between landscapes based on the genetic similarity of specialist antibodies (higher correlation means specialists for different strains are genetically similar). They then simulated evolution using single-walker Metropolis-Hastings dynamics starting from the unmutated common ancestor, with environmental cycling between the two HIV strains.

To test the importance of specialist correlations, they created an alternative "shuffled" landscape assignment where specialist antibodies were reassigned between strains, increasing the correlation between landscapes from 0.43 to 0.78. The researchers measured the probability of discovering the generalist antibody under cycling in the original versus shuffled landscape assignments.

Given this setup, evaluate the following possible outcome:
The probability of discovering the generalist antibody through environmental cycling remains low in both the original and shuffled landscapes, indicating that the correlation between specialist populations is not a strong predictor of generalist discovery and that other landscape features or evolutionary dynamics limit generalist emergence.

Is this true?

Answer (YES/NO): NO